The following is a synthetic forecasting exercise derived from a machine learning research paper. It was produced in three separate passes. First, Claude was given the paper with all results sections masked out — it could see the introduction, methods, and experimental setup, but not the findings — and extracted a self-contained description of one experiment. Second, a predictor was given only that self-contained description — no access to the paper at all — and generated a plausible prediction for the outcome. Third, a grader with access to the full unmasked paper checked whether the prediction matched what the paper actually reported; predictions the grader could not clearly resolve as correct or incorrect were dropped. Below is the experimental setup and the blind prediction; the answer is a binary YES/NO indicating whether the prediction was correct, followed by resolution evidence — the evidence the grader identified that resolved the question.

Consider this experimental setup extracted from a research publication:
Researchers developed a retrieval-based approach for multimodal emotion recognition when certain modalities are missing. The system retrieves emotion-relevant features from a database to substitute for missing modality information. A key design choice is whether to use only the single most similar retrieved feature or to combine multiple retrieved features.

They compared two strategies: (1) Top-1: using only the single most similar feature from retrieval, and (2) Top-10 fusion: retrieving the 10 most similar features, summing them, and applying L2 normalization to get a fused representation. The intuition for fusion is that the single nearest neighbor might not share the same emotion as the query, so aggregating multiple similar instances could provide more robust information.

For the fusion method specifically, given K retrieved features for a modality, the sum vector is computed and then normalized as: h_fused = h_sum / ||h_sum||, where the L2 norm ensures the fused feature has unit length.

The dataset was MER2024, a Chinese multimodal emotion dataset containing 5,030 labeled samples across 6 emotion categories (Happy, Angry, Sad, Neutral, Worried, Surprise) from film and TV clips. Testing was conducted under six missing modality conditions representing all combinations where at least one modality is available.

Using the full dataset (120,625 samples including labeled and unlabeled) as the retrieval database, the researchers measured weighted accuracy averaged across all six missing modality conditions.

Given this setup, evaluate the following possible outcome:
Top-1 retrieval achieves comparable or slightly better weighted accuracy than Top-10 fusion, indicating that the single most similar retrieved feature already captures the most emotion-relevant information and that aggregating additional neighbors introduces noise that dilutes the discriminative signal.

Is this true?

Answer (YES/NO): NO